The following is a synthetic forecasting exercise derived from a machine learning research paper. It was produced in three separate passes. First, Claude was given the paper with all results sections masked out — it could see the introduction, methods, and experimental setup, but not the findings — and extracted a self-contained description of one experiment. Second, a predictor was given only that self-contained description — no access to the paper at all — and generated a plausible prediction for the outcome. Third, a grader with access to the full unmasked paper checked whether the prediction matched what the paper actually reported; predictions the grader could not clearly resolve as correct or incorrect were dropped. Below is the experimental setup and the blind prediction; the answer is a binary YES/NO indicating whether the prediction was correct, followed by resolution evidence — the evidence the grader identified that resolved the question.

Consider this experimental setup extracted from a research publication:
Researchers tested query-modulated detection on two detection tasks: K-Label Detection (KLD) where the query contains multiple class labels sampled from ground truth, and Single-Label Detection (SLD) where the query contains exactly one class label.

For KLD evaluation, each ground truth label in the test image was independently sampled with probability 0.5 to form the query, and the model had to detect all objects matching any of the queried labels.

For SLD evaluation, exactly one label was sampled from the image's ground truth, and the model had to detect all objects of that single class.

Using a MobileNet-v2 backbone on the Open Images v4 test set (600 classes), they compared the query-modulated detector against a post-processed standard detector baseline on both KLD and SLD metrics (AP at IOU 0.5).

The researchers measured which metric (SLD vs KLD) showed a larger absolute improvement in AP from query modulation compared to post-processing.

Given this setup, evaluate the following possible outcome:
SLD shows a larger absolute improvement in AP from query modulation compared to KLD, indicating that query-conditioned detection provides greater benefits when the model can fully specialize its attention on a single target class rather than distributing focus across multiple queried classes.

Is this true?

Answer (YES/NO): YES